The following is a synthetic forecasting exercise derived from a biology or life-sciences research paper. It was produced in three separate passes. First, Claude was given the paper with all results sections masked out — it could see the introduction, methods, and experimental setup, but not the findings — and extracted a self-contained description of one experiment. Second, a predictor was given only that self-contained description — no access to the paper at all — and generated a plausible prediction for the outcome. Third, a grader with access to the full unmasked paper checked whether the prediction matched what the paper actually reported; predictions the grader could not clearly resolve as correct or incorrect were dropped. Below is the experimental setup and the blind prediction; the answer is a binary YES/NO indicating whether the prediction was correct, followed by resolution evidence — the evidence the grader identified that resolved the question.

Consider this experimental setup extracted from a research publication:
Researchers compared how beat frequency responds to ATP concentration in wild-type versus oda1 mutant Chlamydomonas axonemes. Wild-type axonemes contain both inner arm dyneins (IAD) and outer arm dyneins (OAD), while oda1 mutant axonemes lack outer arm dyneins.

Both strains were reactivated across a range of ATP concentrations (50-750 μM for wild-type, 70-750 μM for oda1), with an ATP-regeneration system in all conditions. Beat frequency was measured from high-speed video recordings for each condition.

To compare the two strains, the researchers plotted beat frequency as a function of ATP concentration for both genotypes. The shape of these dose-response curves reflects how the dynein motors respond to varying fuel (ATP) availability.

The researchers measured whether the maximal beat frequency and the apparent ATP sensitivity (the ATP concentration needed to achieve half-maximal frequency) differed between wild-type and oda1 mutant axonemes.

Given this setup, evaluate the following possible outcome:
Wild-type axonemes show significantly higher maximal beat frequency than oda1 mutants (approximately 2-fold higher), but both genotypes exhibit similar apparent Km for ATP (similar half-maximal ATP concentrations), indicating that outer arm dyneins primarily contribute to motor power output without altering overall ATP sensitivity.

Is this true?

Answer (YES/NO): NO